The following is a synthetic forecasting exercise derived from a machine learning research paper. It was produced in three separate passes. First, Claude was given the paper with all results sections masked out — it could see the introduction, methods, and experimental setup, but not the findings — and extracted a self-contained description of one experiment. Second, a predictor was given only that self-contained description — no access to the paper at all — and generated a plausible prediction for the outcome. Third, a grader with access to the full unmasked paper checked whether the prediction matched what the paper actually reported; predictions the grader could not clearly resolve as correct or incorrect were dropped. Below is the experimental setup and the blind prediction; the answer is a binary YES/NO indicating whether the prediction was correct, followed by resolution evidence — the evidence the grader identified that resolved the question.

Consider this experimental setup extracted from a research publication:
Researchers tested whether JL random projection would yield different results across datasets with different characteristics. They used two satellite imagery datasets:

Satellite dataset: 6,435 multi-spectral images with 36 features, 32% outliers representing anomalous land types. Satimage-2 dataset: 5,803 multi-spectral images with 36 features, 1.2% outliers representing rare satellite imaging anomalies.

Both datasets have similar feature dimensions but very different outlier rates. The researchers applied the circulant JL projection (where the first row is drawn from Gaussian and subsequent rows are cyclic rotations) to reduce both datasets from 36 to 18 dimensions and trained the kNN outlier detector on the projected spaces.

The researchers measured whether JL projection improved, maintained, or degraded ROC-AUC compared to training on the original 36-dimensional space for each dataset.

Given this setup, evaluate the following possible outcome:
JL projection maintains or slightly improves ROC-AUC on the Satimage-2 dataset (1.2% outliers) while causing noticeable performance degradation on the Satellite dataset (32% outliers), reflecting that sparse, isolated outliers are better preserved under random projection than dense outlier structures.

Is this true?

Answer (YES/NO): NO